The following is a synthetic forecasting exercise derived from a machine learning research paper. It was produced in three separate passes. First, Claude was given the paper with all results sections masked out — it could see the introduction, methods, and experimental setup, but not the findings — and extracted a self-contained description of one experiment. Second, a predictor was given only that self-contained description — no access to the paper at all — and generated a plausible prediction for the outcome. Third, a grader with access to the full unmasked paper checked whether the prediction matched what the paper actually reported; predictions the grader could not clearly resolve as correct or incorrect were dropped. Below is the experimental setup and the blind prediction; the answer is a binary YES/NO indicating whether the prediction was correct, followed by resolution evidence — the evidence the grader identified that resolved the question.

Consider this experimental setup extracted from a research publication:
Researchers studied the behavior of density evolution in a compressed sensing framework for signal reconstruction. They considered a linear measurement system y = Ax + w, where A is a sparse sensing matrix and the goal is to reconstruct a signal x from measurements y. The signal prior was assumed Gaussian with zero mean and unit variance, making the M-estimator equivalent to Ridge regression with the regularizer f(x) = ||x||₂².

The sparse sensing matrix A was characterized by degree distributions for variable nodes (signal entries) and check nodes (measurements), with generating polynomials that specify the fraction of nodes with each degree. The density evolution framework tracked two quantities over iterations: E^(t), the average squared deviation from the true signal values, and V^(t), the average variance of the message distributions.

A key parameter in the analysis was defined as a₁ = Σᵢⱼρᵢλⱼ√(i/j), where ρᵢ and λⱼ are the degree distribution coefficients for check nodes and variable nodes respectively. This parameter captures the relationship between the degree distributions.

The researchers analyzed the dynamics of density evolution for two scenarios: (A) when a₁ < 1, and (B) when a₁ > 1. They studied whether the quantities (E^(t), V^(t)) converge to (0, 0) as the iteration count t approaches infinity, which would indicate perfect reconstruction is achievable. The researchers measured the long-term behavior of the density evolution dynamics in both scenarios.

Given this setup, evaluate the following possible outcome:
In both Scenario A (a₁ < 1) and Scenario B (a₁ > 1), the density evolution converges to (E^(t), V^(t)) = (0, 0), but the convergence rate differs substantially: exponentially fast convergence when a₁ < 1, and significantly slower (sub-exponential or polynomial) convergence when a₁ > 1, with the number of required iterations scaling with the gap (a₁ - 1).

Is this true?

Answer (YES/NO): NO